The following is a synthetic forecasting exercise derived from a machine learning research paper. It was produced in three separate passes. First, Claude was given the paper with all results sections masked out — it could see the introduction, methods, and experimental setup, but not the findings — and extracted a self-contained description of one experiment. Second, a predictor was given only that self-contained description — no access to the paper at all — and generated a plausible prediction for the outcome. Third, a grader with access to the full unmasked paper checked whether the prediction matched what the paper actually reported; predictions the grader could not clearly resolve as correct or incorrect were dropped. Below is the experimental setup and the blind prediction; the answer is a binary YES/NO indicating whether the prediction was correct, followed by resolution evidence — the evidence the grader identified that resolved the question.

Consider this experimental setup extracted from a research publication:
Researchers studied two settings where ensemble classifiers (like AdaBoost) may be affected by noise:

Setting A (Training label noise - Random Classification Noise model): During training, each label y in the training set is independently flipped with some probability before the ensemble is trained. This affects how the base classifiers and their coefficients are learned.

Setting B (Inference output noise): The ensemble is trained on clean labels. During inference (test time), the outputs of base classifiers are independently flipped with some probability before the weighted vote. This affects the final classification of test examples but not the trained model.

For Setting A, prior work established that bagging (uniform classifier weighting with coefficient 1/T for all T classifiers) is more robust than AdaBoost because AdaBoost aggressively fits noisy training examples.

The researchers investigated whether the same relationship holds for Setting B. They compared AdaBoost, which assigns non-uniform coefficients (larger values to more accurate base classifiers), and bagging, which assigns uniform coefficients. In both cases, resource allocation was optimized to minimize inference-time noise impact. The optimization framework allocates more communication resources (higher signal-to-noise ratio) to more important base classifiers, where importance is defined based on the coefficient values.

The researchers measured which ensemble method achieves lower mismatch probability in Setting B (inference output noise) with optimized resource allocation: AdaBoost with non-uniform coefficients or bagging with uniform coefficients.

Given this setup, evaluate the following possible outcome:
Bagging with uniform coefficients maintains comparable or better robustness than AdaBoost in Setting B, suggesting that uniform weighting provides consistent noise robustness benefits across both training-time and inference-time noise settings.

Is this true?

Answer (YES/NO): NO